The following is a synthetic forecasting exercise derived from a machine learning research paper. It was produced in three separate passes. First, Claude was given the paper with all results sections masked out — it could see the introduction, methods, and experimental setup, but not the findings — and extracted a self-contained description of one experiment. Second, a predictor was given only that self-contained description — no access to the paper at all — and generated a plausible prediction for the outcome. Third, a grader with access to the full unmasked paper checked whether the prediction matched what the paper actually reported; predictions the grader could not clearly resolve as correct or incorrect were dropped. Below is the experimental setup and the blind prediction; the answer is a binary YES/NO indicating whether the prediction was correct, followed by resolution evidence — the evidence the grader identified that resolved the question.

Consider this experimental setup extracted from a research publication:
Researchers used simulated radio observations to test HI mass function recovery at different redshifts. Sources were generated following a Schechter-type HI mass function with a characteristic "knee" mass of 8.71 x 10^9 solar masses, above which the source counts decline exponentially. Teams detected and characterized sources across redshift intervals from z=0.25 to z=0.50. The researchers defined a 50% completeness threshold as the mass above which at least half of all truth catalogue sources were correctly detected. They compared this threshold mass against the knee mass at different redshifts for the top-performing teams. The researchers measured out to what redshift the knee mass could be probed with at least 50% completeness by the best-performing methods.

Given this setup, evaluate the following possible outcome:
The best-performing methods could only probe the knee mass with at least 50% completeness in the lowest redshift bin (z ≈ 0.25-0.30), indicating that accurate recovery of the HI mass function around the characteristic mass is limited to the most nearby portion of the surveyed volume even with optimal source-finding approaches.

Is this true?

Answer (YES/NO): NO